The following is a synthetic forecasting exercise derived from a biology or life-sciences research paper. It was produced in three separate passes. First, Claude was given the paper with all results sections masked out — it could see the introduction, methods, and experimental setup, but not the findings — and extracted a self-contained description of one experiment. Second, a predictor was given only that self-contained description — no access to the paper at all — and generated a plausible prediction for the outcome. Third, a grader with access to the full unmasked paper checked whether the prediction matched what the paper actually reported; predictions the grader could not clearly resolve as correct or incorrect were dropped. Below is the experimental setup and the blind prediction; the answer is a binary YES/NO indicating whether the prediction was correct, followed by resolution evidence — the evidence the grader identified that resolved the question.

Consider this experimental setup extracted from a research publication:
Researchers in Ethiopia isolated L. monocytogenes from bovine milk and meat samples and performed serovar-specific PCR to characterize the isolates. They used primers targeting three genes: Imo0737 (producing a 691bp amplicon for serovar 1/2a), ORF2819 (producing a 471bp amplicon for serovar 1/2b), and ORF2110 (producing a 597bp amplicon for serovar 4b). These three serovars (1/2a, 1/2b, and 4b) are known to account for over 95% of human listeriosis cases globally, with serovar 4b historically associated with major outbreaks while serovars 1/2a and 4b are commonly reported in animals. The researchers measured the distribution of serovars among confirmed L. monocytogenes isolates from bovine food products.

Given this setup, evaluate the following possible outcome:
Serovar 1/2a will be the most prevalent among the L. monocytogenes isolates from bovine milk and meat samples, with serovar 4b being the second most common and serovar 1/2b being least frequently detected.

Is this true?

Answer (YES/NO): NO